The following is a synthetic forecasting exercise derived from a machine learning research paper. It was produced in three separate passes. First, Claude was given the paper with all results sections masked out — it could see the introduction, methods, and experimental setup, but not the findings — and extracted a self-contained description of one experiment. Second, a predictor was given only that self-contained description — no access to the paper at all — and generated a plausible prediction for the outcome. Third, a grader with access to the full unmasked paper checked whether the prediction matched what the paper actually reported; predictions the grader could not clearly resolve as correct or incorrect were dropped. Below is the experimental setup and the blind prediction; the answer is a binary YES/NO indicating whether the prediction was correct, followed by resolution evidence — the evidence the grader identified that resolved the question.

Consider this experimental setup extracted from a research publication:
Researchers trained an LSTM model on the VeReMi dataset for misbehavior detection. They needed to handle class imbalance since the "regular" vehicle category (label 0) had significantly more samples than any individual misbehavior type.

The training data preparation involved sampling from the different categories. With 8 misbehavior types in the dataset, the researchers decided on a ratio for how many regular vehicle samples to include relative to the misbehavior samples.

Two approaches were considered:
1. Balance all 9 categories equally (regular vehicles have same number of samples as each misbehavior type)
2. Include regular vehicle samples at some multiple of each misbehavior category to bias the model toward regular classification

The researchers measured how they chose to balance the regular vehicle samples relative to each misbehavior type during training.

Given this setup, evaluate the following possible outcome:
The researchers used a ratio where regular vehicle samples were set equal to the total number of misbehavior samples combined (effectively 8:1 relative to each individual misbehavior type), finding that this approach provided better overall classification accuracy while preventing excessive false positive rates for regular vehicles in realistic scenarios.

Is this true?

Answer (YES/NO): NO